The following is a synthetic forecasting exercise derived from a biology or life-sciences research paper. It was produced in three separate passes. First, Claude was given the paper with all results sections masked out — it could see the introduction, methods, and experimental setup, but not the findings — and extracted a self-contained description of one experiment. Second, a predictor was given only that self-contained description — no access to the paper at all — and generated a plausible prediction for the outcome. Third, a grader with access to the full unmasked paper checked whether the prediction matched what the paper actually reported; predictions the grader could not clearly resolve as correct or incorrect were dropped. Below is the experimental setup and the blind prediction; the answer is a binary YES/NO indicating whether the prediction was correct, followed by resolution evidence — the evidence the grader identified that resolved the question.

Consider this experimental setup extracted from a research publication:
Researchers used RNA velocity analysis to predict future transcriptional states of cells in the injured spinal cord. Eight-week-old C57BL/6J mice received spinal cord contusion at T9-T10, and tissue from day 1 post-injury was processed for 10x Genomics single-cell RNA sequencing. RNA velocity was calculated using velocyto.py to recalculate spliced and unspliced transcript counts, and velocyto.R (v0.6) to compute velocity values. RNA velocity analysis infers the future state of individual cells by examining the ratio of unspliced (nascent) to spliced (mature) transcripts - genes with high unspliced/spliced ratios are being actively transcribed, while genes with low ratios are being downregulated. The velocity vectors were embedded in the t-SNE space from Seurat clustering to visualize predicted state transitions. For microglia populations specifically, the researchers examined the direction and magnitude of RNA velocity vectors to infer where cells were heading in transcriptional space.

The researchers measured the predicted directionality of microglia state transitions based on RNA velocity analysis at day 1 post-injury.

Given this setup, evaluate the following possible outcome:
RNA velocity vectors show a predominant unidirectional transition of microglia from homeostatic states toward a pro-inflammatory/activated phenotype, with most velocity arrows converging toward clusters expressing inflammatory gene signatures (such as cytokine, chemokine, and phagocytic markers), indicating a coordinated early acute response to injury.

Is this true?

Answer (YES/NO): NO